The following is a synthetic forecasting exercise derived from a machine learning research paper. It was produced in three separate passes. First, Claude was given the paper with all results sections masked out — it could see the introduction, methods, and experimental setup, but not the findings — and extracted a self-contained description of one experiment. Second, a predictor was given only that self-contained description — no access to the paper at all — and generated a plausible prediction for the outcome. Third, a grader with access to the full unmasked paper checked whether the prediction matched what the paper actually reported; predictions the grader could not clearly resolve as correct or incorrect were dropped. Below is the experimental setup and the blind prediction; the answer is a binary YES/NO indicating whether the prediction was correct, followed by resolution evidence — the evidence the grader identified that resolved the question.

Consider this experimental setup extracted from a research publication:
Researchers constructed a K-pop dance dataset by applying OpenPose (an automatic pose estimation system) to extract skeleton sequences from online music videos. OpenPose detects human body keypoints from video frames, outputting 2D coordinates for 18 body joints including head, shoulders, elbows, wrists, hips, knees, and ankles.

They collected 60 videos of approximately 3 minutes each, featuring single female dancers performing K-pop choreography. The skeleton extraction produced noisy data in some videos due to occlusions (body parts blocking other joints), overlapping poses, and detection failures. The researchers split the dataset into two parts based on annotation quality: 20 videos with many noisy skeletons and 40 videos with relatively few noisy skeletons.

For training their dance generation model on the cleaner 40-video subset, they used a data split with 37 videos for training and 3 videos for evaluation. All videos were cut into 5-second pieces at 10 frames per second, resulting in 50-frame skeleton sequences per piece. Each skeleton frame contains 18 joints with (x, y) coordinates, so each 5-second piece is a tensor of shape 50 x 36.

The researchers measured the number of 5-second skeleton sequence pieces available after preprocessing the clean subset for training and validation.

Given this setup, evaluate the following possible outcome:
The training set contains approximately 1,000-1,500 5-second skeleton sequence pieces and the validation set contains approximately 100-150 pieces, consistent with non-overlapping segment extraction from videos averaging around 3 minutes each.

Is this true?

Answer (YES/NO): NO